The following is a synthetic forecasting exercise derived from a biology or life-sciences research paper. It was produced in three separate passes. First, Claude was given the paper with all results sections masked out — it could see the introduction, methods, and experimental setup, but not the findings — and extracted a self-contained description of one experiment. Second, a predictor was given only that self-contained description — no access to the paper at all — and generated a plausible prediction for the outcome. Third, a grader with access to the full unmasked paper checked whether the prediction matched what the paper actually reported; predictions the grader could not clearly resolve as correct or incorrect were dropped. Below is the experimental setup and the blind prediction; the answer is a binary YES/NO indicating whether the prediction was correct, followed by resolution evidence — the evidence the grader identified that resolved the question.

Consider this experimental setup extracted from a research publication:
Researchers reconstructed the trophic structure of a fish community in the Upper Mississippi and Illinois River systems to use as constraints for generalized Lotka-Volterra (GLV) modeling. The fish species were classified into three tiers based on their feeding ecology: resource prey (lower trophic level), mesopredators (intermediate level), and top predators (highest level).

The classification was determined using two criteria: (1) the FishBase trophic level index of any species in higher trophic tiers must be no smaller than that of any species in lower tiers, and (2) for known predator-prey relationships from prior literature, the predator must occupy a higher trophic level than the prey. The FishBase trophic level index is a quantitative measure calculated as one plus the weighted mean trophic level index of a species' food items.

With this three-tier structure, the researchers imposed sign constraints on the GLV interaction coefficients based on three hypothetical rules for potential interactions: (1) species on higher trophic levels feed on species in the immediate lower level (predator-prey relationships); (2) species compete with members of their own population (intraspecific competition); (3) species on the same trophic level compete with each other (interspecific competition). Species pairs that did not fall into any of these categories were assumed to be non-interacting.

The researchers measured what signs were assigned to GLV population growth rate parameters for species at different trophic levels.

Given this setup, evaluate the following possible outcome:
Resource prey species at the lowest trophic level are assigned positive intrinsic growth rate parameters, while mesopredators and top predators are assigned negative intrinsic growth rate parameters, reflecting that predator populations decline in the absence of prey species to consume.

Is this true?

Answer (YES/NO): YES